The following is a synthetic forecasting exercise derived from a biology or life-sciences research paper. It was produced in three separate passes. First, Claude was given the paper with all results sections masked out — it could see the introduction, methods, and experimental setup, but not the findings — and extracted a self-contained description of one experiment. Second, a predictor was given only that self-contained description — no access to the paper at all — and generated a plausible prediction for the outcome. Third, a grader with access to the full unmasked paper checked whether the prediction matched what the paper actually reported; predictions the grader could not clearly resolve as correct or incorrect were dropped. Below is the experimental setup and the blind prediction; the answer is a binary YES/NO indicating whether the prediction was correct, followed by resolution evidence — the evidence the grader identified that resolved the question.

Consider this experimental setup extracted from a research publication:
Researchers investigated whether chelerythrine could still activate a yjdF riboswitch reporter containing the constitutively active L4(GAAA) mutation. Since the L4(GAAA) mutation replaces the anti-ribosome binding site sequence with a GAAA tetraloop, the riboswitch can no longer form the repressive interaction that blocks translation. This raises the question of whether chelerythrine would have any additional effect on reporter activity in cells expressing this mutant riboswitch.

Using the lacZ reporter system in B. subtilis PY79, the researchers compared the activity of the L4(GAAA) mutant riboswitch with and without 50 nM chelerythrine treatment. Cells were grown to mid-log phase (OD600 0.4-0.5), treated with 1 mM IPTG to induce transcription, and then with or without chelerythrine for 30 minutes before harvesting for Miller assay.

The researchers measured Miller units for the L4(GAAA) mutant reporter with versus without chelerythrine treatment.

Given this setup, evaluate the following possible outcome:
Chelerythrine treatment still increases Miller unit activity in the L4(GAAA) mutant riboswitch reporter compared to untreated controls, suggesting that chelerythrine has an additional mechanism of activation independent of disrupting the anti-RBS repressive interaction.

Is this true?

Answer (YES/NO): NO